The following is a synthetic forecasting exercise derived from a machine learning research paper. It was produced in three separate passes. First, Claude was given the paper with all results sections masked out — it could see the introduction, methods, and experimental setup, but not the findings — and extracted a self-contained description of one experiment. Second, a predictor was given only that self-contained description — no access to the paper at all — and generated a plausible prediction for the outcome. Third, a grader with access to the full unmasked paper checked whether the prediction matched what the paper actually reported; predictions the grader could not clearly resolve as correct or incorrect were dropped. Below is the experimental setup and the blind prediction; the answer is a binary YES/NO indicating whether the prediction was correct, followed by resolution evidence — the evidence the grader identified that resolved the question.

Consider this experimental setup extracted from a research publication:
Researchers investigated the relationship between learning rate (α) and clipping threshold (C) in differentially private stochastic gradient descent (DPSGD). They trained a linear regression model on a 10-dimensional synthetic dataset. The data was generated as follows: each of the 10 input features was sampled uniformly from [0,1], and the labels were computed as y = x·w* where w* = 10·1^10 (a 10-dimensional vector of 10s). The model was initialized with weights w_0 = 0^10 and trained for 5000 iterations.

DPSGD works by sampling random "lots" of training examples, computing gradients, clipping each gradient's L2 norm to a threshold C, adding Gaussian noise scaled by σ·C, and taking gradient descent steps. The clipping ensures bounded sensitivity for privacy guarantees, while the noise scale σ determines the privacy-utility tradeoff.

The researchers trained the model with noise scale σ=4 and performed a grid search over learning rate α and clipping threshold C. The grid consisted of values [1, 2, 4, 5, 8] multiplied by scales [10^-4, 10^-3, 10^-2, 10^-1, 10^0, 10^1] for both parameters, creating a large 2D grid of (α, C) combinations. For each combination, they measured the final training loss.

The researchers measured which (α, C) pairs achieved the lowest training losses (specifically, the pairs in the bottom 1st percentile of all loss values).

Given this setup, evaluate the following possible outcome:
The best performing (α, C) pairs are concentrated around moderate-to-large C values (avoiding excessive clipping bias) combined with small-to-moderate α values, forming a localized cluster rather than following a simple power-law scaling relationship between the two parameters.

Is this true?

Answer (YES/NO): NO